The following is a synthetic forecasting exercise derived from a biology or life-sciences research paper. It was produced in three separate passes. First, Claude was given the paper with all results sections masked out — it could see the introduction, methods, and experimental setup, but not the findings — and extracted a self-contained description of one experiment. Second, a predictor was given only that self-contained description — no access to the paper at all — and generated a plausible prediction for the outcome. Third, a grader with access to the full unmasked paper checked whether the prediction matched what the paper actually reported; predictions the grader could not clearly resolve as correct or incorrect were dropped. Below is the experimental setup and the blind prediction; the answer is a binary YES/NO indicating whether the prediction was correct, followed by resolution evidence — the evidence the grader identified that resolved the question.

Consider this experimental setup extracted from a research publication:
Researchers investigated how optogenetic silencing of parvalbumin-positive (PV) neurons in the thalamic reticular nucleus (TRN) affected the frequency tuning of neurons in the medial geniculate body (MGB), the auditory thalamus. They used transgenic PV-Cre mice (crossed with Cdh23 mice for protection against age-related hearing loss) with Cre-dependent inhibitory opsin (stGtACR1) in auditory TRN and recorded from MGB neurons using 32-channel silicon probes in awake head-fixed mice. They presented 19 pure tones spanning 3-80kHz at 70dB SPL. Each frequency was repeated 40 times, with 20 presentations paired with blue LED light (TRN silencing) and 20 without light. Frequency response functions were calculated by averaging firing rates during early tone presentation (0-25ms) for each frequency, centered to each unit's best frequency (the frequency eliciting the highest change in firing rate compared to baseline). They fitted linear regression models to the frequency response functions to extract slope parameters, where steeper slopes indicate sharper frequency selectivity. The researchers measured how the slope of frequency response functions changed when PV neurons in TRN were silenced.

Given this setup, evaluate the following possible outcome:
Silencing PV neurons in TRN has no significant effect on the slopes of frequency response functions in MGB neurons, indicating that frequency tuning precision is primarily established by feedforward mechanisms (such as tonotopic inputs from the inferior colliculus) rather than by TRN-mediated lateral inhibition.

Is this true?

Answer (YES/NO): NO